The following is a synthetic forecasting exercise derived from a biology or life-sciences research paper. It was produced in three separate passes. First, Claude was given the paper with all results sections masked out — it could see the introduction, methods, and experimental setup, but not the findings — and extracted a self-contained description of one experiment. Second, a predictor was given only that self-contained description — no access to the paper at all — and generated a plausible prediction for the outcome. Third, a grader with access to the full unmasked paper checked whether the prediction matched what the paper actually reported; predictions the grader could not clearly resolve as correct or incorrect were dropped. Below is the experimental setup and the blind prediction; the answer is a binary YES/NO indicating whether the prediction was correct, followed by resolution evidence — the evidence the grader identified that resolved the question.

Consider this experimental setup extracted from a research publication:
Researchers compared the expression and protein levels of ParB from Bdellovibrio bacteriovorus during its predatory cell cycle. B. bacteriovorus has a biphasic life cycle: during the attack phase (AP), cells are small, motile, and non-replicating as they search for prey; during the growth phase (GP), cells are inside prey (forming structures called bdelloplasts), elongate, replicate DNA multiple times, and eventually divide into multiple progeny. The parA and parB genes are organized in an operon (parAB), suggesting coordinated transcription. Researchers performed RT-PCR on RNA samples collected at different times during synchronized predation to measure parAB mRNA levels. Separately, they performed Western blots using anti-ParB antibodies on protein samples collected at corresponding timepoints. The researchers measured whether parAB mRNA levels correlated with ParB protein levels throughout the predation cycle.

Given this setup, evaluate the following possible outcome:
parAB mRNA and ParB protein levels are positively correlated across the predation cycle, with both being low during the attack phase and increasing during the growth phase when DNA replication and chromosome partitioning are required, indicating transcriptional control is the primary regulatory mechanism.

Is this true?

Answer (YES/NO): NO